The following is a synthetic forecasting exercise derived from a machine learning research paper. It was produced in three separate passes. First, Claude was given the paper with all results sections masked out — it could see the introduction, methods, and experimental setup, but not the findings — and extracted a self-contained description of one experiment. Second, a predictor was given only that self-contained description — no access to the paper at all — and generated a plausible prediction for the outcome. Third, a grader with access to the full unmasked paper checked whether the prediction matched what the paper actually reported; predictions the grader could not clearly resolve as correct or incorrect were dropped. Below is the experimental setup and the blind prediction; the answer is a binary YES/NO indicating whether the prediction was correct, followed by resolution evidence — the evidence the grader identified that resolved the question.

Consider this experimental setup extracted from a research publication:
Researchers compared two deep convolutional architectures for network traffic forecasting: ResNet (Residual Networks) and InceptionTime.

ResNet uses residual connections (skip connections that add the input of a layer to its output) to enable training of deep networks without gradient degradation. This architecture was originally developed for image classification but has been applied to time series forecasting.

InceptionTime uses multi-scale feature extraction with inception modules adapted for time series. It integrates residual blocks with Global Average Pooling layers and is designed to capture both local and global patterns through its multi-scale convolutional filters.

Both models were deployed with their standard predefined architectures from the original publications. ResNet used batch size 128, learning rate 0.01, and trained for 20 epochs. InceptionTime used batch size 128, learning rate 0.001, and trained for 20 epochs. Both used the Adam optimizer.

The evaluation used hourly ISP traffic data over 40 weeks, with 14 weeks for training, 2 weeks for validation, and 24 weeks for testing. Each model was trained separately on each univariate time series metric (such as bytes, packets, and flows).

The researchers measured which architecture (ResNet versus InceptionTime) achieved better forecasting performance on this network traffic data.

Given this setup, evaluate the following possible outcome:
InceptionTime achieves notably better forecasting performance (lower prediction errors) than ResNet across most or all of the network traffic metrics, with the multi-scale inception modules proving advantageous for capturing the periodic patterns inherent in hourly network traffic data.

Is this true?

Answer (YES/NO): NO